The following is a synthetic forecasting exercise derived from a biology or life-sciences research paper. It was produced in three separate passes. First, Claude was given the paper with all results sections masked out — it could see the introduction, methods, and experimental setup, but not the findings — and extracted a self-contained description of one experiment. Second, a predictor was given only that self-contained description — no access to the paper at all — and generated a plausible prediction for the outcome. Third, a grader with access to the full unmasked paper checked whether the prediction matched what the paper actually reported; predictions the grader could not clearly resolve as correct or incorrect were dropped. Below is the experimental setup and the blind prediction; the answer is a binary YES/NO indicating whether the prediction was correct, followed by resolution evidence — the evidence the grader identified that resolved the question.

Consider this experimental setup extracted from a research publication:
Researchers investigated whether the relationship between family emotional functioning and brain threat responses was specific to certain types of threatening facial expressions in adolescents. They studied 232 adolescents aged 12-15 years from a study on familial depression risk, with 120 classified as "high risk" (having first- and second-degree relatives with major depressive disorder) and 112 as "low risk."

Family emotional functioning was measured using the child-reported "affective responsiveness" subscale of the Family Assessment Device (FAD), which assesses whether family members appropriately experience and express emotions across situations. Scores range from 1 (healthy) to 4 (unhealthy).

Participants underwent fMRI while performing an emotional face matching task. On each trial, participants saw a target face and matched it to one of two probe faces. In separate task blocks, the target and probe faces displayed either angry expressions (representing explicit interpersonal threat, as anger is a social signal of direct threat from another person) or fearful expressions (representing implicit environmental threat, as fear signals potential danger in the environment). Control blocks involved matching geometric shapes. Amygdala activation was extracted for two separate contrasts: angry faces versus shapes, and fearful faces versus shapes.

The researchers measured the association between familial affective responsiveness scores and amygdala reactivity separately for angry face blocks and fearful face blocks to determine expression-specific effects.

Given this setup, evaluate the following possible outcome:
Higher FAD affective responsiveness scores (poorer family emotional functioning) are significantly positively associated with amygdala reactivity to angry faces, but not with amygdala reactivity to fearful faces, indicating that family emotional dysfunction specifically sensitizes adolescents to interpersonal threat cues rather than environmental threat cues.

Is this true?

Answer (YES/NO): NO